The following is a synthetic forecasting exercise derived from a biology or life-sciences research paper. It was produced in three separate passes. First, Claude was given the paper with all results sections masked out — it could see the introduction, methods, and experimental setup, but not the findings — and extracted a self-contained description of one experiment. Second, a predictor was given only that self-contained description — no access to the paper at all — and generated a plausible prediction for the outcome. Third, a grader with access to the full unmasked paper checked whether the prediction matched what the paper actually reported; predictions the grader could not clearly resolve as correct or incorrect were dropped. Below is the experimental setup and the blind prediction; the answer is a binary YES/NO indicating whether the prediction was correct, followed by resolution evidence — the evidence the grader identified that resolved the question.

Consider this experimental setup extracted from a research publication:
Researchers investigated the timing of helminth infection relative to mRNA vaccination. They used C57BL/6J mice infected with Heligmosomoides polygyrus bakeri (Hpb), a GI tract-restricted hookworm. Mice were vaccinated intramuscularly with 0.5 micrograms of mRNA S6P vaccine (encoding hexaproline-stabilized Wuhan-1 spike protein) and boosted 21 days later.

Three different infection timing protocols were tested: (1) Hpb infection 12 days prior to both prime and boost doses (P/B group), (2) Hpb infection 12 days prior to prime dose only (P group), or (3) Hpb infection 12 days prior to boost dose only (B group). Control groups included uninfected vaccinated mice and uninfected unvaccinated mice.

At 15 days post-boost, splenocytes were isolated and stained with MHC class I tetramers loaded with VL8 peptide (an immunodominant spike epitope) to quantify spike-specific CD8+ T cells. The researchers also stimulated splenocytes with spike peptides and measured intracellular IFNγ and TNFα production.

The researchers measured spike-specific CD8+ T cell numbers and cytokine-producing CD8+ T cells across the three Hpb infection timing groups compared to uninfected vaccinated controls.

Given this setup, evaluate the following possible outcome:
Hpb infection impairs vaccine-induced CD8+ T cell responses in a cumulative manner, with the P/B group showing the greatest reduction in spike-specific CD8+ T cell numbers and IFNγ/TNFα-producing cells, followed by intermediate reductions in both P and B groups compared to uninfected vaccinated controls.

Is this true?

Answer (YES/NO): NO